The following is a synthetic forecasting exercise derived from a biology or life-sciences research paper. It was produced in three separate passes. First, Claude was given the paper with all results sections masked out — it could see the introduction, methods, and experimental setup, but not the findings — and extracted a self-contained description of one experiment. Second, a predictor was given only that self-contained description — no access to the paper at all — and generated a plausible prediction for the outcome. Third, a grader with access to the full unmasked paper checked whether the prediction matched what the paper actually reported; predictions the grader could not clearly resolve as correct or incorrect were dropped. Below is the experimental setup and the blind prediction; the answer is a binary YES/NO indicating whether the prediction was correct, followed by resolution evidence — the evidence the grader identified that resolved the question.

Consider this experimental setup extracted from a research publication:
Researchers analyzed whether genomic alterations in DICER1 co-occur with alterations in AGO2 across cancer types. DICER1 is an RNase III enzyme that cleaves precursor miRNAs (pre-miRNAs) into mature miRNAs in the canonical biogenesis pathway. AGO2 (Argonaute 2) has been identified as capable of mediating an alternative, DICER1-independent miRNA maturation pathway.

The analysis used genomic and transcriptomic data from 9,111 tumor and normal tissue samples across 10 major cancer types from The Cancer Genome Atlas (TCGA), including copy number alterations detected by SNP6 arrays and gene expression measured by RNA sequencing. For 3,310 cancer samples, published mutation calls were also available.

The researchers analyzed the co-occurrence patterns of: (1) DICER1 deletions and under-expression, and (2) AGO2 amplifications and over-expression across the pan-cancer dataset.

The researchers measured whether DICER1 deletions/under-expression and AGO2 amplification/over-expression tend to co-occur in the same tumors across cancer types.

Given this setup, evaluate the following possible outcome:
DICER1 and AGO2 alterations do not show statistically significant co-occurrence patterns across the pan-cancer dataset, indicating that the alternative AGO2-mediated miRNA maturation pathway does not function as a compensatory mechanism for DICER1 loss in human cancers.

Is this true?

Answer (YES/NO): NO